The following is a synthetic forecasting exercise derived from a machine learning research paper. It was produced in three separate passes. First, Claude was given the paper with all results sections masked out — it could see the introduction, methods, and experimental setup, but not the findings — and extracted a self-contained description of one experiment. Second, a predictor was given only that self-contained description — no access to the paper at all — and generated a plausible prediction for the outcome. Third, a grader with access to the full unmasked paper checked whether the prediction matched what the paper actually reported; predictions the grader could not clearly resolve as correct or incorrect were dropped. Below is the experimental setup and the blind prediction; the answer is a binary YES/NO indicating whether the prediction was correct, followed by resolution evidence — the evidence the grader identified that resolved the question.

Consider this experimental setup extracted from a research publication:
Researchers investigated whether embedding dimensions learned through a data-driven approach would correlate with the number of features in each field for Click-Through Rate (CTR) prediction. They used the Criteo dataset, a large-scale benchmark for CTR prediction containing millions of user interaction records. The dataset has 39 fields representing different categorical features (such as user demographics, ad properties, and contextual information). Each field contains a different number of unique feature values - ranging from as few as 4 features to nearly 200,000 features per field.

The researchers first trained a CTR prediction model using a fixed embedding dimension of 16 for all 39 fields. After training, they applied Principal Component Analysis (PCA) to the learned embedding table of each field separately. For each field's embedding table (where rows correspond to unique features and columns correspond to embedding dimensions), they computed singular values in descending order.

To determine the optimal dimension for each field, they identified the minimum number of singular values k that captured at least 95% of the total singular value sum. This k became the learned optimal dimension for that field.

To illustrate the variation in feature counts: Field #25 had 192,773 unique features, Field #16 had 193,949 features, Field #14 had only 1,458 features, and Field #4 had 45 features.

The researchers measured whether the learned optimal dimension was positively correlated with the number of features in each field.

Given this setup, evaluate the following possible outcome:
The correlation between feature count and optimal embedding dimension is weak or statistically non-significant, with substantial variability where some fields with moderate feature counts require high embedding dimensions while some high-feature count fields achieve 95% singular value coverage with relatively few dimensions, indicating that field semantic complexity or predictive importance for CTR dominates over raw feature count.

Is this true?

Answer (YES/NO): YES